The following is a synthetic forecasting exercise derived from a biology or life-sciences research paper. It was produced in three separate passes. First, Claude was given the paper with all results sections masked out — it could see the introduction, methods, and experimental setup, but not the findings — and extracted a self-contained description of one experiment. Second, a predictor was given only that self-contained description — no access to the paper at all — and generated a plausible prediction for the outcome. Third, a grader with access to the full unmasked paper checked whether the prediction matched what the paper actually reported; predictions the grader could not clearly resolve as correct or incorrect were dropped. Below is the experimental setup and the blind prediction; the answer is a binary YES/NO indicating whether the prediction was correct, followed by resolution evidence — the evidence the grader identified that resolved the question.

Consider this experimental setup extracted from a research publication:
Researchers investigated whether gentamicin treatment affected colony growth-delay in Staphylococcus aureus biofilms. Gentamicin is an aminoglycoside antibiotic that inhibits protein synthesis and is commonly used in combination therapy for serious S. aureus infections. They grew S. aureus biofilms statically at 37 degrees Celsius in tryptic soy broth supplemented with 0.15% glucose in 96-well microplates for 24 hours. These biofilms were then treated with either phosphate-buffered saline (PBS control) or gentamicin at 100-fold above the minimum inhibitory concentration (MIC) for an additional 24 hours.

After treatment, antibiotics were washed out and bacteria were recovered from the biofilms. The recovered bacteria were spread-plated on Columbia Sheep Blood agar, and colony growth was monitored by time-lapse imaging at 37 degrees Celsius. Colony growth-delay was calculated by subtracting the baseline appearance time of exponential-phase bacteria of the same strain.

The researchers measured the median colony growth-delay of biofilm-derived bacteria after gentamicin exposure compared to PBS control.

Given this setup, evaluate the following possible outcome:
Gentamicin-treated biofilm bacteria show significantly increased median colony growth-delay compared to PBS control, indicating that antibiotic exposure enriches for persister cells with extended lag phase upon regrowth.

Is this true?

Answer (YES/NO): NO